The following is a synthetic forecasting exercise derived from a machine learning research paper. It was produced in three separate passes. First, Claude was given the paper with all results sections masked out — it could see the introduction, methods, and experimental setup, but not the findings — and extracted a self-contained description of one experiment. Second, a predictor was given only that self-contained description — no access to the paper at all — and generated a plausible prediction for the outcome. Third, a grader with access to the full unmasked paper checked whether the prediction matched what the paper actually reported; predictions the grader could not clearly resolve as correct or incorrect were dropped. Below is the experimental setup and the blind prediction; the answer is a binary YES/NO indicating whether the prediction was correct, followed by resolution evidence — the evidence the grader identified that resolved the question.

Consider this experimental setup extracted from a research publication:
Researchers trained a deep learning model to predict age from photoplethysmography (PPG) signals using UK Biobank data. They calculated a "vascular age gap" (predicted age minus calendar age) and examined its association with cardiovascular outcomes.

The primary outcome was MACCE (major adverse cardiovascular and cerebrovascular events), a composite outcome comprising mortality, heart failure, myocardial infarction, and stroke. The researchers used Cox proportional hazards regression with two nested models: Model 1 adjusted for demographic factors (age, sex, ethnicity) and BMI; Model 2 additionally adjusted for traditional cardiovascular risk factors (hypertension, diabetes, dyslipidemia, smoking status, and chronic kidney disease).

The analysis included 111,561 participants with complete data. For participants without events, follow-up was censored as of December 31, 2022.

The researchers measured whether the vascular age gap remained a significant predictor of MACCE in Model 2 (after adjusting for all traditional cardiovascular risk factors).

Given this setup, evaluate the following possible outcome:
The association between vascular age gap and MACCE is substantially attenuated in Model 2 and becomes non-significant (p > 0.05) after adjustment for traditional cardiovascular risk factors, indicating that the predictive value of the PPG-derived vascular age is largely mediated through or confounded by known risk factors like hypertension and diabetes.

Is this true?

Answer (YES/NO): NO